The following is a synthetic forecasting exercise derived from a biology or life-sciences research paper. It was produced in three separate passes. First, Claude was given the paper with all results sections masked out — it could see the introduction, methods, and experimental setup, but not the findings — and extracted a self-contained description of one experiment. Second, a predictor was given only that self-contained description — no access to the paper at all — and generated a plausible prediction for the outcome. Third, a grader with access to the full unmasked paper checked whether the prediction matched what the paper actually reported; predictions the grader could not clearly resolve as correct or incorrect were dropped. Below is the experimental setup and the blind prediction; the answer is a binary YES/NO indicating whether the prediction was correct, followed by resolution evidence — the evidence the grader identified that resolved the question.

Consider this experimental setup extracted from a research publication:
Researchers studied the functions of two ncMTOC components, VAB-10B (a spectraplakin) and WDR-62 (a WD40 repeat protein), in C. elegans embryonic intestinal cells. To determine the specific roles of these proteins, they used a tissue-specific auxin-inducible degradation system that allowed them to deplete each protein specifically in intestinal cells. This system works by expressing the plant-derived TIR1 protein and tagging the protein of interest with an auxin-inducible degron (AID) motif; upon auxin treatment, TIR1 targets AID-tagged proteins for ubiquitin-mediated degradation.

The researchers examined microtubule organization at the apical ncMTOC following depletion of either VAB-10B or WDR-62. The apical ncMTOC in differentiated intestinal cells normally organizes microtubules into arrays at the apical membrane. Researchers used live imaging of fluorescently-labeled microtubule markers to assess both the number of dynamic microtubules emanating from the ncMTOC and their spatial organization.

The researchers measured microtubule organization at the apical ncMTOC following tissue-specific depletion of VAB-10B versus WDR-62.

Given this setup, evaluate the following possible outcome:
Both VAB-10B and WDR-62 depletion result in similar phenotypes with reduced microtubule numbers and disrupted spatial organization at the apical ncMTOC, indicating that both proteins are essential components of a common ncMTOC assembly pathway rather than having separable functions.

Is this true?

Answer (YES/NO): NO